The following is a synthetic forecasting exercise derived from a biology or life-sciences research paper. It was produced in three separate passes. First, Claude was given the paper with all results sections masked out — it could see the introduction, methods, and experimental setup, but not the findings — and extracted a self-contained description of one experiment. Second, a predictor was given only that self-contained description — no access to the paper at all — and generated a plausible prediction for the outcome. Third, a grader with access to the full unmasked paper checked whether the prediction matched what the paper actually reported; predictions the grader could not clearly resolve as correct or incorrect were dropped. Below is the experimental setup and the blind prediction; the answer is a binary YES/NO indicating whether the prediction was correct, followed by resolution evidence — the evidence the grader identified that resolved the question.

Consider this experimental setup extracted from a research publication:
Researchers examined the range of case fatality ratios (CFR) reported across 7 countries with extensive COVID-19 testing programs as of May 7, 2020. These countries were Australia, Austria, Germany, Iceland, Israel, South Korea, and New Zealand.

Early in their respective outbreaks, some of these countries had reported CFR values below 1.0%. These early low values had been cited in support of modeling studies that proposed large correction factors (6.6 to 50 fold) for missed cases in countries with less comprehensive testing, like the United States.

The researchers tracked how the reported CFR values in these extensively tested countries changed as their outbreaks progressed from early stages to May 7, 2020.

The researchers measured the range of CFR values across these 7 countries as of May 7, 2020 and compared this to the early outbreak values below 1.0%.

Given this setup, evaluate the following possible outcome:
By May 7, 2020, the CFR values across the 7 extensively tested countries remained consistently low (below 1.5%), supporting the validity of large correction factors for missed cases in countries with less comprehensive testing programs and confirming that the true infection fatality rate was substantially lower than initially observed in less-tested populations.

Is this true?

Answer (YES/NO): NO